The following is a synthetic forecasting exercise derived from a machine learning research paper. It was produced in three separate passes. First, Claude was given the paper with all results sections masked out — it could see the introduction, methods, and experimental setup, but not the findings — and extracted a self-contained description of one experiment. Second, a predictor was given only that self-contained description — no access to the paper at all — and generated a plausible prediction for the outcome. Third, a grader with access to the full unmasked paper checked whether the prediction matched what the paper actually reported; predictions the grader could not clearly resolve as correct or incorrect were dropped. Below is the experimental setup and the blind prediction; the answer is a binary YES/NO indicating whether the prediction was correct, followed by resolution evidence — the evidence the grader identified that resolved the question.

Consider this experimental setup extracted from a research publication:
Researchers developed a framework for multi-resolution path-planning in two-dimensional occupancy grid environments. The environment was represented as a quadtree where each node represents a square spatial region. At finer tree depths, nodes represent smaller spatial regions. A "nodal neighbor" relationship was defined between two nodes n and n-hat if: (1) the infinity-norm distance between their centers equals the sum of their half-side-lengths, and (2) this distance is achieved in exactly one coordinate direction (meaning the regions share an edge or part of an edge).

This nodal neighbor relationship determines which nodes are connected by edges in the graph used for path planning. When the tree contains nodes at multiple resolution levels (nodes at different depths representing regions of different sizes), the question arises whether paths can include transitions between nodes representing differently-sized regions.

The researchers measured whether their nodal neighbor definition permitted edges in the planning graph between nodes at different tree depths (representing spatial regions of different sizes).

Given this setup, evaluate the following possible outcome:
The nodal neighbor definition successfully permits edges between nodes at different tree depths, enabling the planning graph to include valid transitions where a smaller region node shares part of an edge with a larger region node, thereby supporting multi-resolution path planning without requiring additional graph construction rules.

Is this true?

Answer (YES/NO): YES